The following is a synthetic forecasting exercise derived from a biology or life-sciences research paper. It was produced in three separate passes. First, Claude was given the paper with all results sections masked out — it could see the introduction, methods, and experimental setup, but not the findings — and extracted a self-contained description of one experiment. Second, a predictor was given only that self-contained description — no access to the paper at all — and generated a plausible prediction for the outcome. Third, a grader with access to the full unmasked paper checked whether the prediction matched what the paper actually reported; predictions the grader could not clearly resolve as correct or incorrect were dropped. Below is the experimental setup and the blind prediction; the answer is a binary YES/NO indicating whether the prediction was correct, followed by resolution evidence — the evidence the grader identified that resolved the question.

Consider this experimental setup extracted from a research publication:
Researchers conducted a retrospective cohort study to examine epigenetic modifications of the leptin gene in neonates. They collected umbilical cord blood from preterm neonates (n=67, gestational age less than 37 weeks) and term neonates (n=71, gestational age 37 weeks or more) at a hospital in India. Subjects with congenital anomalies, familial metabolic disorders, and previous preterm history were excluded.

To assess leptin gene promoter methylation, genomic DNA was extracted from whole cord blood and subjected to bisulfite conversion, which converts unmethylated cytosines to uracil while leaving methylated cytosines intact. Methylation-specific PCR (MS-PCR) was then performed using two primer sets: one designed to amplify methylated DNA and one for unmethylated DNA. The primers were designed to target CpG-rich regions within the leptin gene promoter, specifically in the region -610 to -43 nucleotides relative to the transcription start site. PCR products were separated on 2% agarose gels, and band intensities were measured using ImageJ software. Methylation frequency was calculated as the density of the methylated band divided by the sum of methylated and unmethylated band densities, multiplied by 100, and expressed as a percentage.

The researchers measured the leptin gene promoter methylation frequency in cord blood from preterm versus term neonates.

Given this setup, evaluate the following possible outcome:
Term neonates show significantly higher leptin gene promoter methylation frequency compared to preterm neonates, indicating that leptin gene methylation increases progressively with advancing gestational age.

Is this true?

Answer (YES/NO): YES